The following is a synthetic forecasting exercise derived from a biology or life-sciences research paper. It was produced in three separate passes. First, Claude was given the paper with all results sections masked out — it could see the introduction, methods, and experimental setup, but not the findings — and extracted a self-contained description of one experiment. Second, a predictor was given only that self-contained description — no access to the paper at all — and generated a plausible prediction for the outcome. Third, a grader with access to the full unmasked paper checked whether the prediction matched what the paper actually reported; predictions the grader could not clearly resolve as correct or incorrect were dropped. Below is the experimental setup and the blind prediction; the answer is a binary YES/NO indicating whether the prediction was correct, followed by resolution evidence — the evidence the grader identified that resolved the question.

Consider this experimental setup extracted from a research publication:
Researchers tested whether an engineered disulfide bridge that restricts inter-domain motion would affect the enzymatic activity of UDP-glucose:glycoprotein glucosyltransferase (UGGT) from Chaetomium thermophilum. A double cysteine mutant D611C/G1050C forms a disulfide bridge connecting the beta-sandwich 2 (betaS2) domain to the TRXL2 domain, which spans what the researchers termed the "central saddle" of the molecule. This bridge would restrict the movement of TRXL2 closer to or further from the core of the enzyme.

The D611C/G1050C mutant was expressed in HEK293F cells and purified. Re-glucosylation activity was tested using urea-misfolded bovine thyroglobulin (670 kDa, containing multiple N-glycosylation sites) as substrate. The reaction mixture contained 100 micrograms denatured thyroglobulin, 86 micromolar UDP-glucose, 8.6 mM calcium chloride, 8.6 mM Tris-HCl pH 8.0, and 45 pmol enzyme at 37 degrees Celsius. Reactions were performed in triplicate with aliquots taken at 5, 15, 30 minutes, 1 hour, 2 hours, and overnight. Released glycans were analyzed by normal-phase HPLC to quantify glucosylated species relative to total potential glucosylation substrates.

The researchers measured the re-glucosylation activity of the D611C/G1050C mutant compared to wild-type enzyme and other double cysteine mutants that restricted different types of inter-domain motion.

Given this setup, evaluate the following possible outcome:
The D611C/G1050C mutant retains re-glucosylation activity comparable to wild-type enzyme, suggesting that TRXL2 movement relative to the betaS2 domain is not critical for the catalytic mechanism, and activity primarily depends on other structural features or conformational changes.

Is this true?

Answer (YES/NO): NO